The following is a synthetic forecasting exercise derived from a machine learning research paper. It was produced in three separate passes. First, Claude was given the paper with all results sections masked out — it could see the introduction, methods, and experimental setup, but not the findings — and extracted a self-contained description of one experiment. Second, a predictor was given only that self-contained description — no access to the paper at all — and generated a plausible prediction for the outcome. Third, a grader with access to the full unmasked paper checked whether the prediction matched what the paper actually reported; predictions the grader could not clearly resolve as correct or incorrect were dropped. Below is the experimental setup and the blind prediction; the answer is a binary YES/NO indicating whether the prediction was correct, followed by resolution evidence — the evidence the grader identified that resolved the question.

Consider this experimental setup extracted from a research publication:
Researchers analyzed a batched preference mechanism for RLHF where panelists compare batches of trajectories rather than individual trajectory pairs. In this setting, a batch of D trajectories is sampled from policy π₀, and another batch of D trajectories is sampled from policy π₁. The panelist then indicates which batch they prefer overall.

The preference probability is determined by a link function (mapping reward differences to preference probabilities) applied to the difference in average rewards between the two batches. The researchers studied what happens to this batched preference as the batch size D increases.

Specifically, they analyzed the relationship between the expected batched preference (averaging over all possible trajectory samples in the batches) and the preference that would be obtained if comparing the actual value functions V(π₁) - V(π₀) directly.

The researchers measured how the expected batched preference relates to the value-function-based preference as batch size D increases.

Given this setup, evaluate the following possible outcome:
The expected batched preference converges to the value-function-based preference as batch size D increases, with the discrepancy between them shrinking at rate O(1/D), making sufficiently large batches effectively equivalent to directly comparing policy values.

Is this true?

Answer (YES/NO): NO